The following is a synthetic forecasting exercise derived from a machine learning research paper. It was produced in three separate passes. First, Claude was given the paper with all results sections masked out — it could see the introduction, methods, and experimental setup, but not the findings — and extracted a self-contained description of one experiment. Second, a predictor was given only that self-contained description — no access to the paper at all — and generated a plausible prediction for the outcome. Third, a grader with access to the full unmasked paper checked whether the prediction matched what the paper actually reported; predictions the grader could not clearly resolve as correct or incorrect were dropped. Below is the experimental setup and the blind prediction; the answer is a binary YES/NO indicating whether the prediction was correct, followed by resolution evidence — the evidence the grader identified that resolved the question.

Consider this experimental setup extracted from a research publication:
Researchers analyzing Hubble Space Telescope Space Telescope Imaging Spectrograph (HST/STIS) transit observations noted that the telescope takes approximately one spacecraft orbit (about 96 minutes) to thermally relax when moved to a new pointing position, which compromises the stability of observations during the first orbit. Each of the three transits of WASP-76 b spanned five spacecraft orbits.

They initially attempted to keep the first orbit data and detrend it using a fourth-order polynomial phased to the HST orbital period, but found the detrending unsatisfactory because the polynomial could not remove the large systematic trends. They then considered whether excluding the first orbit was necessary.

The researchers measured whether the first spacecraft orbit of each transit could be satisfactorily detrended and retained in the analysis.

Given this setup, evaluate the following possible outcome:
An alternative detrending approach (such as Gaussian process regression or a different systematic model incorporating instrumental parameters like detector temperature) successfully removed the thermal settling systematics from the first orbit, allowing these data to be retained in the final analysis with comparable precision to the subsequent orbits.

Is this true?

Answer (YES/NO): NO